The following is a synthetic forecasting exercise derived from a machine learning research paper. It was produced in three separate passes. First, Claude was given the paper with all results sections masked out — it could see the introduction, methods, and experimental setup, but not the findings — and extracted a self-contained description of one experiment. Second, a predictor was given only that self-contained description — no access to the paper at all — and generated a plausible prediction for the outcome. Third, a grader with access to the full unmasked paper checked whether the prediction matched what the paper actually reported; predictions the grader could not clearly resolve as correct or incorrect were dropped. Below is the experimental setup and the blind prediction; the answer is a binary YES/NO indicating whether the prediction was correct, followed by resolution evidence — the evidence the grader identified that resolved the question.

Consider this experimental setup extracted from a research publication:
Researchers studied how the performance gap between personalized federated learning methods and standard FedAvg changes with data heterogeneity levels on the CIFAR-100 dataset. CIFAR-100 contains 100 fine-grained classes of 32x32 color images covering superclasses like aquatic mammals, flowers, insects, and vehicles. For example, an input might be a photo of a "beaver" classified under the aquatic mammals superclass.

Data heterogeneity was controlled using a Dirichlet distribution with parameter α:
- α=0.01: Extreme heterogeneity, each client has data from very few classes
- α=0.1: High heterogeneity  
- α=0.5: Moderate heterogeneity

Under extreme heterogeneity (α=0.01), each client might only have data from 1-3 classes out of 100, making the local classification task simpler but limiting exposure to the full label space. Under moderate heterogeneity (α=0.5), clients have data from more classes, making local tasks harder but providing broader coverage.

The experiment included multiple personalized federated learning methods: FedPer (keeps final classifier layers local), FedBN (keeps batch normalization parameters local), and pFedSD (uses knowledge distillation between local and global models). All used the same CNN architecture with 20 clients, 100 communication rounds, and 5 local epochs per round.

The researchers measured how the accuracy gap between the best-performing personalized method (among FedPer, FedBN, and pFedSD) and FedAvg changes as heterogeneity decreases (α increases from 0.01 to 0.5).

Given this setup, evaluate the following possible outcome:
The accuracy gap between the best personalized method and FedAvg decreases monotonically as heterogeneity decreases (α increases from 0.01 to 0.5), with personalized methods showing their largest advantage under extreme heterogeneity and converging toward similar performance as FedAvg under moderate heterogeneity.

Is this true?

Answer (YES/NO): NO